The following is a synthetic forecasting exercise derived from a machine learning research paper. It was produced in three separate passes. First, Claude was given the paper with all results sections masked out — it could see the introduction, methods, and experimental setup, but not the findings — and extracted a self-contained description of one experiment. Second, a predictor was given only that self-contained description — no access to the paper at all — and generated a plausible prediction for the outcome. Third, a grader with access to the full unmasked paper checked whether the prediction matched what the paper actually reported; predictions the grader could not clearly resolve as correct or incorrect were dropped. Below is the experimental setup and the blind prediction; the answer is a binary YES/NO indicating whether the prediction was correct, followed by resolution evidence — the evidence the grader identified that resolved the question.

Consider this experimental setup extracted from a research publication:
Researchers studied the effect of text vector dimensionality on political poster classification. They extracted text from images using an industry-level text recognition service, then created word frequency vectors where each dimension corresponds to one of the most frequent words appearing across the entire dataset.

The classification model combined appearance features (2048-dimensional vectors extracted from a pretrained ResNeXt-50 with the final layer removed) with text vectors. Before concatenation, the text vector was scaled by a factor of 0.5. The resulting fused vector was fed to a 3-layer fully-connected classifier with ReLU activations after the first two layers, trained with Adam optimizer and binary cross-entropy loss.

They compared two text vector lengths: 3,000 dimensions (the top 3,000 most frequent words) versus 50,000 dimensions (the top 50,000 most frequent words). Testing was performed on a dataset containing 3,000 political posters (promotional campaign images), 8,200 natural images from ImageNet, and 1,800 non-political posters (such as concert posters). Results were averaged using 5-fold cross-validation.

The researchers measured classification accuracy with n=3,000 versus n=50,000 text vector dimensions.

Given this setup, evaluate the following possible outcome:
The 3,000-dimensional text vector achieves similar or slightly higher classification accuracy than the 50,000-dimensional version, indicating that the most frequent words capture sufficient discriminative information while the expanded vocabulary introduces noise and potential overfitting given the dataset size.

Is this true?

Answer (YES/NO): NO